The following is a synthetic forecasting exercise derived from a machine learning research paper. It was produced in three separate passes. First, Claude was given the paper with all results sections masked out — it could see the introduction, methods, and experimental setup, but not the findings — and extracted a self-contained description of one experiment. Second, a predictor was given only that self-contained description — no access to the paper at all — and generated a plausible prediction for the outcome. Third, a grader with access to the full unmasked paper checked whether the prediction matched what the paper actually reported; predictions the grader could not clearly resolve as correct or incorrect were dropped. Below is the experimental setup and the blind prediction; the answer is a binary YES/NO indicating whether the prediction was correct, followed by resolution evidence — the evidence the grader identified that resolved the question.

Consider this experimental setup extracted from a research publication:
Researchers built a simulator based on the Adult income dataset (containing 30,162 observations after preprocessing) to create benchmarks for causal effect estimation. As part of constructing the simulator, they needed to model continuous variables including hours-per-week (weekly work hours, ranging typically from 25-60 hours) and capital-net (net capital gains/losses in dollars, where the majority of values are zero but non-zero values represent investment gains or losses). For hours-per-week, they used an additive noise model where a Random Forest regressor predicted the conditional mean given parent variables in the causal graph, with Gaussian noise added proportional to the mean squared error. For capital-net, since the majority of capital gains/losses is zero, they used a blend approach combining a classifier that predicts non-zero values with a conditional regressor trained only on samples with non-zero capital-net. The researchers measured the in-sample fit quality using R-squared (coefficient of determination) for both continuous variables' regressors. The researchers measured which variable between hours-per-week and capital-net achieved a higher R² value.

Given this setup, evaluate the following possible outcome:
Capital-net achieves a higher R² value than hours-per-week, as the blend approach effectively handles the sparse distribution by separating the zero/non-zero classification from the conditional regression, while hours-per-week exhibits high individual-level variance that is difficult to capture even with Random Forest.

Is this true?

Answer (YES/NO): NO